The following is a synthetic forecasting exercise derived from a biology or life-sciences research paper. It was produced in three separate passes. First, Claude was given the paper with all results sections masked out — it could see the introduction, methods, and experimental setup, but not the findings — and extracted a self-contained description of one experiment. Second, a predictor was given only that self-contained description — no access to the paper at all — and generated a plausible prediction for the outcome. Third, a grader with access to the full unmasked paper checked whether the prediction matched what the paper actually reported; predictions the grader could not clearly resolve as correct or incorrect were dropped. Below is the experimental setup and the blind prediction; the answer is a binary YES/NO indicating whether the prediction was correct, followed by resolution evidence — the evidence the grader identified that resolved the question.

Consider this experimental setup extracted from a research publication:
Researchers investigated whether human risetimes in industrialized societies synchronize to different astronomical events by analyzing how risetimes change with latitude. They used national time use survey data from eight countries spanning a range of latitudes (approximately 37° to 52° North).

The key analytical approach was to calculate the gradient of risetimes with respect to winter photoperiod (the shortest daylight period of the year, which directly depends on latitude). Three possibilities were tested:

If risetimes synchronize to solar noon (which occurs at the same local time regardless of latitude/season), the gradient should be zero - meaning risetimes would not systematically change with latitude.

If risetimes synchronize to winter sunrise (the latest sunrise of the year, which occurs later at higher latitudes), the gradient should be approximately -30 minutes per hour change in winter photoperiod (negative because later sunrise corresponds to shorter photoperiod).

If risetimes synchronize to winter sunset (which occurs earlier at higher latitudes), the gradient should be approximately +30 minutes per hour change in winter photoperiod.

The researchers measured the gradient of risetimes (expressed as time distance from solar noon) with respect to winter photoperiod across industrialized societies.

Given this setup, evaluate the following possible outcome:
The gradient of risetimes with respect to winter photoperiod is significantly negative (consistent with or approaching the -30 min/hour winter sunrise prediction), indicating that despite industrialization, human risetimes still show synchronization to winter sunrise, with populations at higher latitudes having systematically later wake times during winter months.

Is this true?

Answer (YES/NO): NO